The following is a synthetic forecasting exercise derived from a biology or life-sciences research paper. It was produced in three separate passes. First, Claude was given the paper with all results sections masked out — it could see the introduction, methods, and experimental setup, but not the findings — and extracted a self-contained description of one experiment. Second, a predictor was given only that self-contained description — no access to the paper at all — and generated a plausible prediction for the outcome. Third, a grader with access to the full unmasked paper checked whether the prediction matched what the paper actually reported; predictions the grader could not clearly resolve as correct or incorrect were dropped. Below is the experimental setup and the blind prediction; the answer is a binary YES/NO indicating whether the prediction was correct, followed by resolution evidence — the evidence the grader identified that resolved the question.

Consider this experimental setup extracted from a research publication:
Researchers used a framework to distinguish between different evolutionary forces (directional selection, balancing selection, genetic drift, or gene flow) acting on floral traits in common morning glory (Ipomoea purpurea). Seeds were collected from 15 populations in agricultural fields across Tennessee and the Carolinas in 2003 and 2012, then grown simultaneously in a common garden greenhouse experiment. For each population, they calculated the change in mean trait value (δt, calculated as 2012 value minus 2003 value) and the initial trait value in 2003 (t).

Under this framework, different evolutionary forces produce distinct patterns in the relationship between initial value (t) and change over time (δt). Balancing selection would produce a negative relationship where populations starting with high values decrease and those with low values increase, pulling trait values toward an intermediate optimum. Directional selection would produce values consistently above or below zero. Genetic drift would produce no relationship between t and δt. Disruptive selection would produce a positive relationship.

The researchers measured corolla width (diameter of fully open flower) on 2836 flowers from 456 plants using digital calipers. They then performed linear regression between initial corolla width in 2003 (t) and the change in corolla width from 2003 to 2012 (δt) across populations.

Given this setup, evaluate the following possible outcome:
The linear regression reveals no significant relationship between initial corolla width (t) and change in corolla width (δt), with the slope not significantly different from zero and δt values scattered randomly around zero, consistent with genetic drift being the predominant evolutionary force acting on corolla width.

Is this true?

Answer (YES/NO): NO